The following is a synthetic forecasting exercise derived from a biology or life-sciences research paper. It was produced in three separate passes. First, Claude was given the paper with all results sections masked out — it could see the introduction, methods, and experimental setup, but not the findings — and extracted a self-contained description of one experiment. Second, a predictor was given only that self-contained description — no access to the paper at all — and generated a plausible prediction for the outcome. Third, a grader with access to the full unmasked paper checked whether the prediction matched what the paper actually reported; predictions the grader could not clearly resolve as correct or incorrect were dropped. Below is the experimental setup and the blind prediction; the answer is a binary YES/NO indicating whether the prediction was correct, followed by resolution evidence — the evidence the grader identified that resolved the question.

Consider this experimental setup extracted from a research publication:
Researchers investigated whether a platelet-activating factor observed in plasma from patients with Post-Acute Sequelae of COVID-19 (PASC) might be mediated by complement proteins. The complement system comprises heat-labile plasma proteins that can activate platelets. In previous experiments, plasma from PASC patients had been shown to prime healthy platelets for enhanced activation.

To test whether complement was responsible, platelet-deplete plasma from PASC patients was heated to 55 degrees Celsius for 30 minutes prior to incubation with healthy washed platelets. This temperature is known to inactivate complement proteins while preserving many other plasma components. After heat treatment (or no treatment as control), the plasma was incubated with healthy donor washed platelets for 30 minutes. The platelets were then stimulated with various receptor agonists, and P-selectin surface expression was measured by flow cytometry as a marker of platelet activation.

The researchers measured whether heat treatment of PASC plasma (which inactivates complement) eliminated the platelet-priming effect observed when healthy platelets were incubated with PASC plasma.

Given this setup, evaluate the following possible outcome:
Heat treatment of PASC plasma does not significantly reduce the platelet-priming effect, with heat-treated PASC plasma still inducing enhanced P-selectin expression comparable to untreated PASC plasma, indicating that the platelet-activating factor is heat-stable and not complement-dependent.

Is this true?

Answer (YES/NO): YES